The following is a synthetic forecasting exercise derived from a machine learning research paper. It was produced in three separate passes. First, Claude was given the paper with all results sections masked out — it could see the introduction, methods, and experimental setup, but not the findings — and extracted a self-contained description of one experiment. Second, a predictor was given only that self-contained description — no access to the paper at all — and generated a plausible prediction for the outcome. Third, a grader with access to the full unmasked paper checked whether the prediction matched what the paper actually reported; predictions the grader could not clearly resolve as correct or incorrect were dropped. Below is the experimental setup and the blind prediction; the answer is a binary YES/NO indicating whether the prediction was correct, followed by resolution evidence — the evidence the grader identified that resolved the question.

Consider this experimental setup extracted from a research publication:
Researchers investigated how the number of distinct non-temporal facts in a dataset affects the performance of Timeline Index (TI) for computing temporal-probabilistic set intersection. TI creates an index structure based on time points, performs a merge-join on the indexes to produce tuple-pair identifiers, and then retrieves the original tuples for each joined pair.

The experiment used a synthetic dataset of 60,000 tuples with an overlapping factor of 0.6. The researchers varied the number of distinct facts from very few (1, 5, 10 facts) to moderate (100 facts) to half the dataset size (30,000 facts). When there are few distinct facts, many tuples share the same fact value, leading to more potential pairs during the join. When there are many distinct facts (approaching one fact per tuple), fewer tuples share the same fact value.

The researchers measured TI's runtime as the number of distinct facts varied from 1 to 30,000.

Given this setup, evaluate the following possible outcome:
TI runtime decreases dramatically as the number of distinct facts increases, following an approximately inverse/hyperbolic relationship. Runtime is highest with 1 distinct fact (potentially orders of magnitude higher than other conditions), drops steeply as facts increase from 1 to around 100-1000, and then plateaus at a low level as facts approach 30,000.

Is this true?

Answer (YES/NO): NO